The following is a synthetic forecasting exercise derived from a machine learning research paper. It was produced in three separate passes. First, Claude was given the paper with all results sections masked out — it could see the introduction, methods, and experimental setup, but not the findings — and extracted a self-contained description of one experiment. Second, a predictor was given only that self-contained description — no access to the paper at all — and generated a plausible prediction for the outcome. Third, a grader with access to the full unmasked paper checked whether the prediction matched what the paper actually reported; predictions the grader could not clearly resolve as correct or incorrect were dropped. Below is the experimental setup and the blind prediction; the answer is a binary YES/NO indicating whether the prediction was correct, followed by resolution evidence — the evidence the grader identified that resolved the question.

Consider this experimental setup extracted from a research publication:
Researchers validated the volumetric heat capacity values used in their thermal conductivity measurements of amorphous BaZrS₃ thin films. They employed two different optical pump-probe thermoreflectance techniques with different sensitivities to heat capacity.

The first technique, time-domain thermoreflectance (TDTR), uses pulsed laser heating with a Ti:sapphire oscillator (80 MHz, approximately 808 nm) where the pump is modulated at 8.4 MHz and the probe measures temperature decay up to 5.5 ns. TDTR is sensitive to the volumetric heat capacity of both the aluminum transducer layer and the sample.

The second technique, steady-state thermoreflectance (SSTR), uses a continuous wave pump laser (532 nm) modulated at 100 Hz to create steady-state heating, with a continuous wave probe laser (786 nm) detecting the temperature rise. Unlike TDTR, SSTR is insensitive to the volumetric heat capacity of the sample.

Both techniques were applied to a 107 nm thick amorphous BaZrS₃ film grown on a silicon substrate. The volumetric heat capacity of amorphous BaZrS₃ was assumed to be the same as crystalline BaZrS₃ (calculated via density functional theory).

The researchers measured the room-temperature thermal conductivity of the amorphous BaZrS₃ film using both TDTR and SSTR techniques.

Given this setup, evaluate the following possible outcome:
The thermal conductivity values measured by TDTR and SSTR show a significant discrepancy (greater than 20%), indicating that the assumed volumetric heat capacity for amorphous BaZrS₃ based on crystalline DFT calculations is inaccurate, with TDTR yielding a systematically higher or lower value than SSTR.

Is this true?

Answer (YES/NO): NO